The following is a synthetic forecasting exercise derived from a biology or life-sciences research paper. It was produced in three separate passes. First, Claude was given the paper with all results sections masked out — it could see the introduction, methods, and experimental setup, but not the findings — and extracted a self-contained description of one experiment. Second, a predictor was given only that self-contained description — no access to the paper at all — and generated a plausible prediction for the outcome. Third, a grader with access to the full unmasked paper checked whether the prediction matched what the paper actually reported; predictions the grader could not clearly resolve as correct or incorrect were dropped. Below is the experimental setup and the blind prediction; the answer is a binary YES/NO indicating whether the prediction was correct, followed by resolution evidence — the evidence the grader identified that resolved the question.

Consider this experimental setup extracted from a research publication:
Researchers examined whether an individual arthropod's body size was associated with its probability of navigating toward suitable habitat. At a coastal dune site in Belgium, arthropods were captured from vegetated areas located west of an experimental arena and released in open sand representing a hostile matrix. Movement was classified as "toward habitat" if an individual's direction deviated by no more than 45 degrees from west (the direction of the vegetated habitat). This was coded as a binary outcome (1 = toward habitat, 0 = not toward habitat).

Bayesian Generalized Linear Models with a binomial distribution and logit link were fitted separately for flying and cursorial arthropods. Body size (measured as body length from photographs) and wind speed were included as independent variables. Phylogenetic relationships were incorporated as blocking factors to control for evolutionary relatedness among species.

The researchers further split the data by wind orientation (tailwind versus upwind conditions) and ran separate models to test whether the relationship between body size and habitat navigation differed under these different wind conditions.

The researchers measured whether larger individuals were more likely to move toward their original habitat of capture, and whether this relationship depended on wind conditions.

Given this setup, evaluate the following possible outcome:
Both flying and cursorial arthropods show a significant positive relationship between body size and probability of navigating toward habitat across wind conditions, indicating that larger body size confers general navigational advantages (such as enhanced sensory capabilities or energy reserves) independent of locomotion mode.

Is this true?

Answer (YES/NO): NO